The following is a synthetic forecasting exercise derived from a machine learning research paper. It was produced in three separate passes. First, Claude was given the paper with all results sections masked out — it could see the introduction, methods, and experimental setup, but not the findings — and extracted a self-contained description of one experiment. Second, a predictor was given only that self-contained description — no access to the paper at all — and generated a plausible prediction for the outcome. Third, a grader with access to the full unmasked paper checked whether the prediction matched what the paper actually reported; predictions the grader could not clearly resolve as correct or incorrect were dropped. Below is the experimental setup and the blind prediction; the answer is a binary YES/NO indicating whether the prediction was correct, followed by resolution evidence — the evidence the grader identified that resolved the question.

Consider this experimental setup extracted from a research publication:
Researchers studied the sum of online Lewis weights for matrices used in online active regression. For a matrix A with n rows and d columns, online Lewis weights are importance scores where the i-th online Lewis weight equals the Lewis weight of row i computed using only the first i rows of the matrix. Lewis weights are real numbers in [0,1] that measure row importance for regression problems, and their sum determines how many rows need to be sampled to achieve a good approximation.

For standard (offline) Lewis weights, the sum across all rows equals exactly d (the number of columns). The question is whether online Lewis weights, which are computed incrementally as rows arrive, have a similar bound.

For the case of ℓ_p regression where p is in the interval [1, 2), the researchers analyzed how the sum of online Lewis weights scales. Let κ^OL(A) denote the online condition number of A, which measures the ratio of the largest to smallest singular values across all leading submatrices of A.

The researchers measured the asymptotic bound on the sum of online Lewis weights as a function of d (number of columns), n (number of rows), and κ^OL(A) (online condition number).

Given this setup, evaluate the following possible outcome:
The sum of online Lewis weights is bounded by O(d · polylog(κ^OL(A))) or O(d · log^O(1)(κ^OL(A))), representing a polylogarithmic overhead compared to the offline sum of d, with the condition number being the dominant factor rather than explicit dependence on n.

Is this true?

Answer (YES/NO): NO